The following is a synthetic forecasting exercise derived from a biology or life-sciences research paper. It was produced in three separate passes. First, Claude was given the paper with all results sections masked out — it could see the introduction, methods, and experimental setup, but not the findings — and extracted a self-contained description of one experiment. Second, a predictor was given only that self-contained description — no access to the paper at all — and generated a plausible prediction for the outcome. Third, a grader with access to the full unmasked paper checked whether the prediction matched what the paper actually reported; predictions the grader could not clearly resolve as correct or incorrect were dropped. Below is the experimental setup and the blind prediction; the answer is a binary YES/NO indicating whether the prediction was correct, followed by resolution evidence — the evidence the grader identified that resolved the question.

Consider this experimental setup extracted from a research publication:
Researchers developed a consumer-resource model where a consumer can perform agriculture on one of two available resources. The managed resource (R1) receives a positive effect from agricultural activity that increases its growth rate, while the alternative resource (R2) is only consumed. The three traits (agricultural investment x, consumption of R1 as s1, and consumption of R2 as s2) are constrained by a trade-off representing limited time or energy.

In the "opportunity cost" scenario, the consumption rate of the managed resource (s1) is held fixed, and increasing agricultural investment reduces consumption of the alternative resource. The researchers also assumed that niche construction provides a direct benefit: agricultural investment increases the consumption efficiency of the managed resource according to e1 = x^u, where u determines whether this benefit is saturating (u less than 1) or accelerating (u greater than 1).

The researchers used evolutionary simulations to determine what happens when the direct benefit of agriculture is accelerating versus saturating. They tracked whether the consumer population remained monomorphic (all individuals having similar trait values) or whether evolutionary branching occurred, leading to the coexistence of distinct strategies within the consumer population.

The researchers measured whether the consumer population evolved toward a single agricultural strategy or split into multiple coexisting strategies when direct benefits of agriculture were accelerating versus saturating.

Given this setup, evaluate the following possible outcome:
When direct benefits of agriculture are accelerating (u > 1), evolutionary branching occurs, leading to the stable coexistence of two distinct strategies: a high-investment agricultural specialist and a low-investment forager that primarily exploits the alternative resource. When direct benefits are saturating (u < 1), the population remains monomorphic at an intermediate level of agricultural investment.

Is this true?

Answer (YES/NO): YES